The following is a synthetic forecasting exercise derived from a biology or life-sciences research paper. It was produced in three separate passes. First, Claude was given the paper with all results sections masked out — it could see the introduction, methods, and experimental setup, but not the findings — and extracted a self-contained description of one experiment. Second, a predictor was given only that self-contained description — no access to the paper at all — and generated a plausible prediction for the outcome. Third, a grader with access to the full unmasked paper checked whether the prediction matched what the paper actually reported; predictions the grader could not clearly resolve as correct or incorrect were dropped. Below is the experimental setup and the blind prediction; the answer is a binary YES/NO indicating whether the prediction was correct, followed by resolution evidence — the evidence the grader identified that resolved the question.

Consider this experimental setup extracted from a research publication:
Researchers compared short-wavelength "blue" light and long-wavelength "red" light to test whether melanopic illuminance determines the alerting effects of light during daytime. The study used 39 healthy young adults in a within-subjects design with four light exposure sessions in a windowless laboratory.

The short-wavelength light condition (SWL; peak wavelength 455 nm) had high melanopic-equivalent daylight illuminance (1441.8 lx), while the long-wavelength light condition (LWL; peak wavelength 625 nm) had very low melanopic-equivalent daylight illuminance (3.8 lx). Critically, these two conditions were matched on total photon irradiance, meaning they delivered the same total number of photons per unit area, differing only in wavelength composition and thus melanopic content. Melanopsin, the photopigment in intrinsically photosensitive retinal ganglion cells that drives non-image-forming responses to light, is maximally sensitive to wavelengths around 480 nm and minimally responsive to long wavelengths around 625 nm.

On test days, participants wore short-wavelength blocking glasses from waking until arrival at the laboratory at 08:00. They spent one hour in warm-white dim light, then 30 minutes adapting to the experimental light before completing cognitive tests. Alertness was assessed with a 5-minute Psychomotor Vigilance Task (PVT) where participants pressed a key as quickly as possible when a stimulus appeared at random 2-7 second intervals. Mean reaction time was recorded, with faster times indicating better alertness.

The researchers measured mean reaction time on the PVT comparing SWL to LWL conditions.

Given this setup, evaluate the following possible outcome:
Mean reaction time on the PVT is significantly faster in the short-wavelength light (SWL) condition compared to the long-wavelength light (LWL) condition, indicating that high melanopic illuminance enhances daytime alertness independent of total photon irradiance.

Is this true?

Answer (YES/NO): NO